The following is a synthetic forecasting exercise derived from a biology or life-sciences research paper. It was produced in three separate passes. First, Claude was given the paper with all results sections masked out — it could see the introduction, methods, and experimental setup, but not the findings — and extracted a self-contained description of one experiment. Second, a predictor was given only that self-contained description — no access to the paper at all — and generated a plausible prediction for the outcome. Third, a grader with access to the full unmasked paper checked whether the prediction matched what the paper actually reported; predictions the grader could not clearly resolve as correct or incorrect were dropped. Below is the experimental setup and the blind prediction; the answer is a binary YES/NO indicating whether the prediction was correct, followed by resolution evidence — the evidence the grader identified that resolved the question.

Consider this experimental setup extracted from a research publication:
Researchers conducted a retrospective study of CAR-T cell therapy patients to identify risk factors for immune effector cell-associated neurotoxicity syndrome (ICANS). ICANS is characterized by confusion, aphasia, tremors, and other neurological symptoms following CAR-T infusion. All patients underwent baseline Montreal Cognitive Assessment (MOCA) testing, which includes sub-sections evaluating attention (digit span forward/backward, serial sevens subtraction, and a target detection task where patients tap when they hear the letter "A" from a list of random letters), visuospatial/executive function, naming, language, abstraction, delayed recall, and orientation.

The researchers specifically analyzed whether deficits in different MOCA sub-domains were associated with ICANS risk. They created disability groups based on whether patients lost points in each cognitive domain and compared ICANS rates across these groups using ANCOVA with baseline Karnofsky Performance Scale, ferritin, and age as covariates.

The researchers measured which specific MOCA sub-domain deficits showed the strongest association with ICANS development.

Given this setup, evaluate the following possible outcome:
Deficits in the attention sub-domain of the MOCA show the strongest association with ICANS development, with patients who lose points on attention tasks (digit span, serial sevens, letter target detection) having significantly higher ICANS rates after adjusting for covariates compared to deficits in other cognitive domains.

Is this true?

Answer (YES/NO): YES